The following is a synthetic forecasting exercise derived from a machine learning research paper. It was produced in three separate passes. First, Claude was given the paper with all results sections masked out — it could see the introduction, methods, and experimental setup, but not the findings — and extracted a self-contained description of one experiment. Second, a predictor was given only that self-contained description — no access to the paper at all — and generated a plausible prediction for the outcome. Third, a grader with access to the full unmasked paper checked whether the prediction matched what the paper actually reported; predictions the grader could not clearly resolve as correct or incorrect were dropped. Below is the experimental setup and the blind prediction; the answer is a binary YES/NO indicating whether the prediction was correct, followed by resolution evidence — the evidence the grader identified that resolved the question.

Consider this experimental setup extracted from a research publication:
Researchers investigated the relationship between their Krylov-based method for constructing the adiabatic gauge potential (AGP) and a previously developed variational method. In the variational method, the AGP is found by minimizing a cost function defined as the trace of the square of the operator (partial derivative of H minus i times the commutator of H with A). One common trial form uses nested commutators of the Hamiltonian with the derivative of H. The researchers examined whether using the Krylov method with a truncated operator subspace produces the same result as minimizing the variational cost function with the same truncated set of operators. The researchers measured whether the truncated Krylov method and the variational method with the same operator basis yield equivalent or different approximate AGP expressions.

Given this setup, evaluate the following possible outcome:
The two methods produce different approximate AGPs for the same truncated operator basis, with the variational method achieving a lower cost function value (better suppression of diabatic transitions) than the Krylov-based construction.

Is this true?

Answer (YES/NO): NO